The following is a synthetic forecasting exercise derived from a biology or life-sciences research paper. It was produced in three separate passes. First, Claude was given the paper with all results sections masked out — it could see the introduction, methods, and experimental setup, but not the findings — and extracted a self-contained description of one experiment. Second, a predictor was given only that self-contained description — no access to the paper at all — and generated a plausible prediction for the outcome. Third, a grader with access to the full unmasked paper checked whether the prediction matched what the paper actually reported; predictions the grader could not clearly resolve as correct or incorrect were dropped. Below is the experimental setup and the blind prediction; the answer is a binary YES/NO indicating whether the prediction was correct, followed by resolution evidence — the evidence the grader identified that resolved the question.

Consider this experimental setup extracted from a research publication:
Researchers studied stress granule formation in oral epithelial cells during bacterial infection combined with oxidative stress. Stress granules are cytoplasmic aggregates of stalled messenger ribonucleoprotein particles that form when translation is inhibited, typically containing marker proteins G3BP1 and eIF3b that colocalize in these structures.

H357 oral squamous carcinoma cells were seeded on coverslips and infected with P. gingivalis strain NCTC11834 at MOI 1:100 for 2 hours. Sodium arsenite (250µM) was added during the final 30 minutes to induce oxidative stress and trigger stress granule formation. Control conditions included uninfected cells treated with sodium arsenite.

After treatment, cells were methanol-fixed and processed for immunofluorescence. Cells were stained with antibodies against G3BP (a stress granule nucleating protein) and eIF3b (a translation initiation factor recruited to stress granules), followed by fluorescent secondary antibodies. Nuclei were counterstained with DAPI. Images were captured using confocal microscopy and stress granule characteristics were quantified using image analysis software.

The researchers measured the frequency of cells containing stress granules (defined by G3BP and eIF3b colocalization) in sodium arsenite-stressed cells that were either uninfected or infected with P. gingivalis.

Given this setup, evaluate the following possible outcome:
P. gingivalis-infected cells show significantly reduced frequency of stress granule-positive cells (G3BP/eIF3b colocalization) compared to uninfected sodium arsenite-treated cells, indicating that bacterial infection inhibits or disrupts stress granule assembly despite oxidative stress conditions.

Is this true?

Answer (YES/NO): NO